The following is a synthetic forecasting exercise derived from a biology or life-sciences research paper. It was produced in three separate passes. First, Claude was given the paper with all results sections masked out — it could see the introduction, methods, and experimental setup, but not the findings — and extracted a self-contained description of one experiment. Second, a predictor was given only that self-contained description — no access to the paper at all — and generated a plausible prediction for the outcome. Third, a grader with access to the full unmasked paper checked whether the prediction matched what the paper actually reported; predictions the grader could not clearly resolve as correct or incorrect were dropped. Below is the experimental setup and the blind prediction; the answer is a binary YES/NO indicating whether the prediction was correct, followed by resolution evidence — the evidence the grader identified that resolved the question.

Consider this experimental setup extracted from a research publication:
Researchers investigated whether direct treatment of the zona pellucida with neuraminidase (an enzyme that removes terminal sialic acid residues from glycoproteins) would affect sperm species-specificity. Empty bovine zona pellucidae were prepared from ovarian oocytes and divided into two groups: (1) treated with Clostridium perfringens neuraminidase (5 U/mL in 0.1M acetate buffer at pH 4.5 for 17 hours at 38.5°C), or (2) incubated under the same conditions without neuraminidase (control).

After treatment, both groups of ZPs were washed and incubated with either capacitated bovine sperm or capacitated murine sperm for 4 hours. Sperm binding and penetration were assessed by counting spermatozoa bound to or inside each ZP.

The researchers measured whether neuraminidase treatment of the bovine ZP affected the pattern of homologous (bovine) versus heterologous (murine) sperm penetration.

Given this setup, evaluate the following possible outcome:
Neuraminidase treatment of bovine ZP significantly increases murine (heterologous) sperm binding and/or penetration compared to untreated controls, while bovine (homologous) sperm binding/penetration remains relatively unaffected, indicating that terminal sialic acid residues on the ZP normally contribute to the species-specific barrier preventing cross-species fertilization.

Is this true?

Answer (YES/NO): NO